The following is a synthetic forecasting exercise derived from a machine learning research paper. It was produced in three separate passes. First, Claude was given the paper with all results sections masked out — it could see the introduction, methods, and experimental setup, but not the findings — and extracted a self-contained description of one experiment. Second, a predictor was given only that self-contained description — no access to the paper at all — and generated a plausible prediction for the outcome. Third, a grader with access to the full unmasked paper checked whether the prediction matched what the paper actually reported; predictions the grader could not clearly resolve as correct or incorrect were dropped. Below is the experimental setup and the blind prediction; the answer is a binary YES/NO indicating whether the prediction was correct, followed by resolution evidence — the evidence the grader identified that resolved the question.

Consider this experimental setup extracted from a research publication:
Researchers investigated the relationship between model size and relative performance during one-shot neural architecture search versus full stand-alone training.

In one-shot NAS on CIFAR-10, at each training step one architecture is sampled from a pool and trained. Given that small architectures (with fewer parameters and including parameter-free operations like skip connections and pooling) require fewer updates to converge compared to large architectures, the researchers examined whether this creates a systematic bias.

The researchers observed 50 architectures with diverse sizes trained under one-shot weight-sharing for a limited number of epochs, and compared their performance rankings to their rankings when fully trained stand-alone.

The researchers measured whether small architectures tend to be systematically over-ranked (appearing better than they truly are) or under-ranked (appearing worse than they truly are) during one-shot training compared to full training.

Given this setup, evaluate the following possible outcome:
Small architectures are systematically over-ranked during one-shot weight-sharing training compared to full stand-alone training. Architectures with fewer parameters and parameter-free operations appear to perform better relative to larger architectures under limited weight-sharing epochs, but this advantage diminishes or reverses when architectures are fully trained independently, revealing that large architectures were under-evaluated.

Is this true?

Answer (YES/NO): YES